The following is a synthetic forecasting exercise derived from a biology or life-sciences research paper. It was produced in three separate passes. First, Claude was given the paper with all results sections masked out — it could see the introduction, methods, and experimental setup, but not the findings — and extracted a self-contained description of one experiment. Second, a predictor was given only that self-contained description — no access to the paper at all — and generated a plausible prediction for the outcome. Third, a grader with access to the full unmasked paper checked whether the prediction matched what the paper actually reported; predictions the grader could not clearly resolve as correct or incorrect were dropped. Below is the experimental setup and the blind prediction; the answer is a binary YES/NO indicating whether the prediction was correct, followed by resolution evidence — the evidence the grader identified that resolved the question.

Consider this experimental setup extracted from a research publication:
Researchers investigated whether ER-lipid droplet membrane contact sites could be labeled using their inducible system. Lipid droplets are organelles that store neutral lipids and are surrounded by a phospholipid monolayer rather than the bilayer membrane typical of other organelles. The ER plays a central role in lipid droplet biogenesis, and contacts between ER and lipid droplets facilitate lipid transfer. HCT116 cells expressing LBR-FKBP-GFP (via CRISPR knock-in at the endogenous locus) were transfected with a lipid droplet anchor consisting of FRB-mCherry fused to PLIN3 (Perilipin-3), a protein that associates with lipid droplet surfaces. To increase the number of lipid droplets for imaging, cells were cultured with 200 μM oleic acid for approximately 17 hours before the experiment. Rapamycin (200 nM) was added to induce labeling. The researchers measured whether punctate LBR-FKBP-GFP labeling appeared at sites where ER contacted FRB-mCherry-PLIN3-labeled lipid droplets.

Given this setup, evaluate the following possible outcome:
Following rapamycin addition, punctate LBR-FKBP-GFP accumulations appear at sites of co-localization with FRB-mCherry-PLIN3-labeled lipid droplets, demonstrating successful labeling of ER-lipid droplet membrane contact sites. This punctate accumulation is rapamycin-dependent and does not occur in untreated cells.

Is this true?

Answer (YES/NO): NO